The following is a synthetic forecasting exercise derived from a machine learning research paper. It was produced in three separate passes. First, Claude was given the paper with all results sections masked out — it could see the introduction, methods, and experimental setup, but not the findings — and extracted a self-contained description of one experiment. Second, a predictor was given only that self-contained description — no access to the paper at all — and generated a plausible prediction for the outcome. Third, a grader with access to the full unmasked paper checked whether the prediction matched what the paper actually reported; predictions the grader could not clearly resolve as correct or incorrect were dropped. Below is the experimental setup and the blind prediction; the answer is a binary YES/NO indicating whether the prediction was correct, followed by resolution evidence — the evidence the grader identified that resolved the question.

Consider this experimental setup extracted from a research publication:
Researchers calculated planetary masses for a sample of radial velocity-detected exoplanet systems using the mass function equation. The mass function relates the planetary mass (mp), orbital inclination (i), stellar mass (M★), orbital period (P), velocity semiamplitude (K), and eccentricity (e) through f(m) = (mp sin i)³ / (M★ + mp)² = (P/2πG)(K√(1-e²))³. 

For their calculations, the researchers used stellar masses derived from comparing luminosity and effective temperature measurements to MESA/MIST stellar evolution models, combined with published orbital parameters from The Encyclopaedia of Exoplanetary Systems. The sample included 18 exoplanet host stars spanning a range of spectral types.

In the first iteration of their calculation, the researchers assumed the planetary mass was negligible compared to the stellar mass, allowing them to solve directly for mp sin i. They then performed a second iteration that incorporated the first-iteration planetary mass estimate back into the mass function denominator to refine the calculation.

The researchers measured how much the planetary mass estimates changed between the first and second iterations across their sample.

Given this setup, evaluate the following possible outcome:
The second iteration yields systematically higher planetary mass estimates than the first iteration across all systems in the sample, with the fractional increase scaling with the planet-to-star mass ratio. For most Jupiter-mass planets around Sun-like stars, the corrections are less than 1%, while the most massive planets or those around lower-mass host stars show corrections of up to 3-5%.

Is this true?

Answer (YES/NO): NO